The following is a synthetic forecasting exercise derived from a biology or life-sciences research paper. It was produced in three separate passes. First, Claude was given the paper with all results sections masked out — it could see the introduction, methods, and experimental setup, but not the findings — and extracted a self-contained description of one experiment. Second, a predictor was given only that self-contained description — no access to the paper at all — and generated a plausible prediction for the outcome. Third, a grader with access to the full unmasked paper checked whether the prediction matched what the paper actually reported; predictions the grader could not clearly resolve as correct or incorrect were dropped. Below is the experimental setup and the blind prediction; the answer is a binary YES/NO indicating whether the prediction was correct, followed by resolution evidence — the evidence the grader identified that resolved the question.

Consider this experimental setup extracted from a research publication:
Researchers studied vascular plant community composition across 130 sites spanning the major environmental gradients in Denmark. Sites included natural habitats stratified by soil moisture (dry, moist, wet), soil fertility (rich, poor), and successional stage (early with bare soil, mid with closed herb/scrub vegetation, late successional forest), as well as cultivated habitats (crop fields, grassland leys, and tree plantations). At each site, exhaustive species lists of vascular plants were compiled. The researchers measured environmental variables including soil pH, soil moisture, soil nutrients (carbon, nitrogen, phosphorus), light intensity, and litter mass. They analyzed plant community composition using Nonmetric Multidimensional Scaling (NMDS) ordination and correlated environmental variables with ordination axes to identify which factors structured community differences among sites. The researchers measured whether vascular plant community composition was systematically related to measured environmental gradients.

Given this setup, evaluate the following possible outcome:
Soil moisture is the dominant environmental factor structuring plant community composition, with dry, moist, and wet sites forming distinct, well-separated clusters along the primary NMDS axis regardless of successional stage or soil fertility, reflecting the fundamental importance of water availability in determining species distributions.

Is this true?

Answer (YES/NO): NO